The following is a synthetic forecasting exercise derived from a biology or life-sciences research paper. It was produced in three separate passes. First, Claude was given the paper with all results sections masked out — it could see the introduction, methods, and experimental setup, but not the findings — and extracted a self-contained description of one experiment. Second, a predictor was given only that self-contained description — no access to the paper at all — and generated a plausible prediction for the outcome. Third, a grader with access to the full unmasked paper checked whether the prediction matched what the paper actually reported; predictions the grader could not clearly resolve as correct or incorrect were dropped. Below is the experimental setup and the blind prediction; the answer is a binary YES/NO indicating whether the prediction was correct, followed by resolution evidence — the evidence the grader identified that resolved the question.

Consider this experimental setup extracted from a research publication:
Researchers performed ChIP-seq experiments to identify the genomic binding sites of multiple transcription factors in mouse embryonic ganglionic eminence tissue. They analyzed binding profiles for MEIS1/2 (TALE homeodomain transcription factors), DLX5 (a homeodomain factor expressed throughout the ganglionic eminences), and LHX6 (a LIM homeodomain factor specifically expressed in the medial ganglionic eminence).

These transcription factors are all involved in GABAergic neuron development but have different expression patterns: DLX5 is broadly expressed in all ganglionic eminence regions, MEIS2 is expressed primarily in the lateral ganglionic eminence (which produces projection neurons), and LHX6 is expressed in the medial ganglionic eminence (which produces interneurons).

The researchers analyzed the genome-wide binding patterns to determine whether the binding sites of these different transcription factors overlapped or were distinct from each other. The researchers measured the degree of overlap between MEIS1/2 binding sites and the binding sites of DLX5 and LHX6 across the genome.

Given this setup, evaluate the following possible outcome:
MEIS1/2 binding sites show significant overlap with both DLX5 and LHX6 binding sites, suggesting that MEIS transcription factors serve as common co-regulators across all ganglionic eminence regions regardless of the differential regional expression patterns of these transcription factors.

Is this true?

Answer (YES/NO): NO